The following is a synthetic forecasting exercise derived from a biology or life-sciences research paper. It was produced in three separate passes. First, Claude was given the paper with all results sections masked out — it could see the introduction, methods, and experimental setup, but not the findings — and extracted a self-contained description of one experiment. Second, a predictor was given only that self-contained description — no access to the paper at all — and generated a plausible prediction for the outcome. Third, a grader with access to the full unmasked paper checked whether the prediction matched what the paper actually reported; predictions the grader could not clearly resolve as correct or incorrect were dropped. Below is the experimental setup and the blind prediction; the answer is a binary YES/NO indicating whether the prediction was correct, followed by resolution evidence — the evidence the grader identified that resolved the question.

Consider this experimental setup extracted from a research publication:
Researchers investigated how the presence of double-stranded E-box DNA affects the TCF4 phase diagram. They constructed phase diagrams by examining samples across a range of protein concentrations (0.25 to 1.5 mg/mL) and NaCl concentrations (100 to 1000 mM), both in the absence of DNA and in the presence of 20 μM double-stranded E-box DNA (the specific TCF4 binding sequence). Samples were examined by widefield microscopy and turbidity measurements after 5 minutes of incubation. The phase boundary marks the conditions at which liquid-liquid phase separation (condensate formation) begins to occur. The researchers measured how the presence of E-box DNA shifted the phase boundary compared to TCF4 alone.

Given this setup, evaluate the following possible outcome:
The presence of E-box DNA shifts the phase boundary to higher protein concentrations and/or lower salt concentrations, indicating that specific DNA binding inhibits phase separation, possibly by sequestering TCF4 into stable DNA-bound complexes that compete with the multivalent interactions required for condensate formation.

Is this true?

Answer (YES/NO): YES